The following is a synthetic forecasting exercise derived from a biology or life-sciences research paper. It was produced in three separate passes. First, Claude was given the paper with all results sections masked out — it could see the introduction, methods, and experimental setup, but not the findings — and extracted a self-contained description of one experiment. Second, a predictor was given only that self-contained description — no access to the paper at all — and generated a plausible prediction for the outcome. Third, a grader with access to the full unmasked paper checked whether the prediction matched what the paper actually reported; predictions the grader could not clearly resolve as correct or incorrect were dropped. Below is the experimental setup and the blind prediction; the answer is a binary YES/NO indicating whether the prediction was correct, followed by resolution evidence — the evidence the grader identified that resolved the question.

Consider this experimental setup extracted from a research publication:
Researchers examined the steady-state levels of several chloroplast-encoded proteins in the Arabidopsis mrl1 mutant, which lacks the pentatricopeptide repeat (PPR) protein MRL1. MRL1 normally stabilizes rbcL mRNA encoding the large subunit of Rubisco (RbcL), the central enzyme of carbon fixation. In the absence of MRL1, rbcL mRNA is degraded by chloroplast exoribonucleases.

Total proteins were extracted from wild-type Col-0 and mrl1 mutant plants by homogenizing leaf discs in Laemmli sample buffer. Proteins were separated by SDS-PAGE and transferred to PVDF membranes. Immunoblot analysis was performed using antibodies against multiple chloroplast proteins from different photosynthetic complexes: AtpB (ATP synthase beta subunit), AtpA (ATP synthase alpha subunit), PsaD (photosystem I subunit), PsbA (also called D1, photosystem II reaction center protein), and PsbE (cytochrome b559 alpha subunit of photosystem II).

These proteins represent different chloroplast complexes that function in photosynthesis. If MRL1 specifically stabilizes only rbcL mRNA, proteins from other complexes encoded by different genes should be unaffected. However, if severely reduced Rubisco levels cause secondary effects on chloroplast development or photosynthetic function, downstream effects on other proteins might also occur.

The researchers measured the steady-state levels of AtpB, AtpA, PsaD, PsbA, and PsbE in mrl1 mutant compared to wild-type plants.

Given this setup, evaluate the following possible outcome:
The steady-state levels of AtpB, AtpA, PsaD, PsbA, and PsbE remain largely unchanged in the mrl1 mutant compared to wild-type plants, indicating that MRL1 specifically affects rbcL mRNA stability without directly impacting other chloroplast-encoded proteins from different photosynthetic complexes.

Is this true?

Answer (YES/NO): YES